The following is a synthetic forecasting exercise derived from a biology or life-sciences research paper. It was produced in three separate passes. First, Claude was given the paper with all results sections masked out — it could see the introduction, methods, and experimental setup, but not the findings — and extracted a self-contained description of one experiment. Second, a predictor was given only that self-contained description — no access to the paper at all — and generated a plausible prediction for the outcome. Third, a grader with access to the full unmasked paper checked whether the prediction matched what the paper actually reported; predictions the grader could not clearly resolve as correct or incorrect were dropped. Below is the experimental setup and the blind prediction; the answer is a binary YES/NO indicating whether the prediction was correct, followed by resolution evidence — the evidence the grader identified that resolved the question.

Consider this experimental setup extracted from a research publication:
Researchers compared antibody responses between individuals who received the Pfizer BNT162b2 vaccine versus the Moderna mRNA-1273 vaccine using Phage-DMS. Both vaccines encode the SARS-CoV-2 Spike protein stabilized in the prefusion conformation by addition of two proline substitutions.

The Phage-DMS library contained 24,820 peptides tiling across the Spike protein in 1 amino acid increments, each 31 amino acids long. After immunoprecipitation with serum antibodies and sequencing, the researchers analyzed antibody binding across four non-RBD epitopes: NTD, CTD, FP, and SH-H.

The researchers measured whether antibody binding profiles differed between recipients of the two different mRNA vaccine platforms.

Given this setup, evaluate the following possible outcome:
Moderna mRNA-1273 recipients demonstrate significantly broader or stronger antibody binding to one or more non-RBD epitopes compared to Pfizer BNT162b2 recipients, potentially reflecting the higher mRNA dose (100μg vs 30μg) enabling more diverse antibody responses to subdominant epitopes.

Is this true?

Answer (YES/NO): NO